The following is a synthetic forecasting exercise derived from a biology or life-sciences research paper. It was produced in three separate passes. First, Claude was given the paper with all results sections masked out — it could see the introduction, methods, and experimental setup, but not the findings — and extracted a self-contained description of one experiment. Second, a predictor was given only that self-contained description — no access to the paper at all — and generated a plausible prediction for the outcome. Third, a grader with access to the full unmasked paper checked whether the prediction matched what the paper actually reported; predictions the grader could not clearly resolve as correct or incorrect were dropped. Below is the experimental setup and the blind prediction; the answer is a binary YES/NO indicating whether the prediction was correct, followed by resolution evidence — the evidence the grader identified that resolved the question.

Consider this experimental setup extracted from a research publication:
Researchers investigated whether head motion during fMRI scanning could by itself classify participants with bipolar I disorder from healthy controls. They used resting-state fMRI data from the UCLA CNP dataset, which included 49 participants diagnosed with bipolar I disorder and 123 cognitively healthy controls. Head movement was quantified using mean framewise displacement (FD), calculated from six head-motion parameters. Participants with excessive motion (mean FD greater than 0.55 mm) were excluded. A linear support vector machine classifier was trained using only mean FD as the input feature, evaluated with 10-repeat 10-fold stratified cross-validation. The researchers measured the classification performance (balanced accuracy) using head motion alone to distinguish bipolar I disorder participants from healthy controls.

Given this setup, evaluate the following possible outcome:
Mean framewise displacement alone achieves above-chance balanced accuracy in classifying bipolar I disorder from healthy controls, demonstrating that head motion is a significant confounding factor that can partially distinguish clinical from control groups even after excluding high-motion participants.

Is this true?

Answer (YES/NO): YES